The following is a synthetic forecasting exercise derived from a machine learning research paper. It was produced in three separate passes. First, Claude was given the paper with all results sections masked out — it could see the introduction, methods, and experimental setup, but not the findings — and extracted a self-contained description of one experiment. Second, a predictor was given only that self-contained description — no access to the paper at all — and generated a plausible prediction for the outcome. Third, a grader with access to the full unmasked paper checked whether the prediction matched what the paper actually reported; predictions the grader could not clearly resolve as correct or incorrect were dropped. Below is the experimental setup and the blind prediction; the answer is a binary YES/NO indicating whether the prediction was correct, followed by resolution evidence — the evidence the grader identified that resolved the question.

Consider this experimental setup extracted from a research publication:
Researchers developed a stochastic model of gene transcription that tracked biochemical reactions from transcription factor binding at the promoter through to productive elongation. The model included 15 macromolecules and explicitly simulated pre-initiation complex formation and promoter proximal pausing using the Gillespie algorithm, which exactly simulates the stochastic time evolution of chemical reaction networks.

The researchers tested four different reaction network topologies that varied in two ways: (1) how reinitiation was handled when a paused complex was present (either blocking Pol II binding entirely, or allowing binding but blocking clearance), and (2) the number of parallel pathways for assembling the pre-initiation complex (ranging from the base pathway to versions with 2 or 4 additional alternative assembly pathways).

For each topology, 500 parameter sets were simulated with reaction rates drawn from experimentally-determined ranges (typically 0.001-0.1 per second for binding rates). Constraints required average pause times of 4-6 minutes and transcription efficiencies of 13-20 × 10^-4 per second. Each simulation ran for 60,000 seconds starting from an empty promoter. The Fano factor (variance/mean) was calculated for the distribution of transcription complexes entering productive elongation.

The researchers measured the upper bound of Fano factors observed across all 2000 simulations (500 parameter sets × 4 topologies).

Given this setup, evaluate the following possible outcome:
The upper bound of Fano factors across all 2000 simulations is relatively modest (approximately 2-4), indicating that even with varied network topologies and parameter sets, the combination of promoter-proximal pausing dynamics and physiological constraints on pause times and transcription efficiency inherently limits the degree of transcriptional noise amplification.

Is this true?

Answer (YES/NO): NO